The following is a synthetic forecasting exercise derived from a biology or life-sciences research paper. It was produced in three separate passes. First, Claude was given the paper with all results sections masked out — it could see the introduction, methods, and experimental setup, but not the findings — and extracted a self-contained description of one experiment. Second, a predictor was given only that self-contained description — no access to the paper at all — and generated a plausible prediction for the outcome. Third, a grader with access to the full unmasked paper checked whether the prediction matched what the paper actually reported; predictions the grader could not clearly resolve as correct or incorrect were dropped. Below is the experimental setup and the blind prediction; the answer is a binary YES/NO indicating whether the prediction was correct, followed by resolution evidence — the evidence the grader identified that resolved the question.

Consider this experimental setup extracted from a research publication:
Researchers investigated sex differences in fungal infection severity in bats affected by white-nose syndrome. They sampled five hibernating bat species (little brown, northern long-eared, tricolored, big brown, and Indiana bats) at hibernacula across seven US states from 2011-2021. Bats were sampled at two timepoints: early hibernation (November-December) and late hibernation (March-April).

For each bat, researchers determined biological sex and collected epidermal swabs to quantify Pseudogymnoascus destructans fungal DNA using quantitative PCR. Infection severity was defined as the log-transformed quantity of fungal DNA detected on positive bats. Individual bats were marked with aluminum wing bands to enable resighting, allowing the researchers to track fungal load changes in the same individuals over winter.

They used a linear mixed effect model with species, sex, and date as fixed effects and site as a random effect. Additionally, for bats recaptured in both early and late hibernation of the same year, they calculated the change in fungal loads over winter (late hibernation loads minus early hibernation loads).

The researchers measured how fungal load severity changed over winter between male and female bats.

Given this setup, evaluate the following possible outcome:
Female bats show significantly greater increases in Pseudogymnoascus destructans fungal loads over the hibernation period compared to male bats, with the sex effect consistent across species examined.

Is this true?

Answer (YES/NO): NO